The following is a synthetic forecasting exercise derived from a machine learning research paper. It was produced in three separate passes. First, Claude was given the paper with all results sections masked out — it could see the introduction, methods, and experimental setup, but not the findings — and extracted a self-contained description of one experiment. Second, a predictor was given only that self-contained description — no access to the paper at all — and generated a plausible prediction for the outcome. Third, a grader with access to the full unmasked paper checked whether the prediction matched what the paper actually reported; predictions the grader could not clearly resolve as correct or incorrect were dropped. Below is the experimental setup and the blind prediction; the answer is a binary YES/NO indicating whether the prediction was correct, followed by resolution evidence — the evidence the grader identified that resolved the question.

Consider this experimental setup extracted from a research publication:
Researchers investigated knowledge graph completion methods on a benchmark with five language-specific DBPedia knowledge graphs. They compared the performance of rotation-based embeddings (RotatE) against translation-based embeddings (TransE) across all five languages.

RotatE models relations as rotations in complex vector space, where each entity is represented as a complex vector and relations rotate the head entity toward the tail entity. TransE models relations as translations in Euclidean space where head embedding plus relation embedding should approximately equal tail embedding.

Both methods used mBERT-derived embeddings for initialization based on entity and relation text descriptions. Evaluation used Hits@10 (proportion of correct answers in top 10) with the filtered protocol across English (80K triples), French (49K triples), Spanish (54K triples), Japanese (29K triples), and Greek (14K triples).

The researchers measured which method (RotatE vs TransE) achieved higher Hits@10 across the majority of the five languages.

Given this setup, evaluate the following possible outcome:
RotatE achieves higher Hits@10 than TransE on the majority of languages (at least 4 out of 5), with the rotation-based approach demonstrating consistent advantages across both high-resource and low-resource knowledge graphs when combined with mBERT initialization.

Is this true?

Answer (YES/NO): NO